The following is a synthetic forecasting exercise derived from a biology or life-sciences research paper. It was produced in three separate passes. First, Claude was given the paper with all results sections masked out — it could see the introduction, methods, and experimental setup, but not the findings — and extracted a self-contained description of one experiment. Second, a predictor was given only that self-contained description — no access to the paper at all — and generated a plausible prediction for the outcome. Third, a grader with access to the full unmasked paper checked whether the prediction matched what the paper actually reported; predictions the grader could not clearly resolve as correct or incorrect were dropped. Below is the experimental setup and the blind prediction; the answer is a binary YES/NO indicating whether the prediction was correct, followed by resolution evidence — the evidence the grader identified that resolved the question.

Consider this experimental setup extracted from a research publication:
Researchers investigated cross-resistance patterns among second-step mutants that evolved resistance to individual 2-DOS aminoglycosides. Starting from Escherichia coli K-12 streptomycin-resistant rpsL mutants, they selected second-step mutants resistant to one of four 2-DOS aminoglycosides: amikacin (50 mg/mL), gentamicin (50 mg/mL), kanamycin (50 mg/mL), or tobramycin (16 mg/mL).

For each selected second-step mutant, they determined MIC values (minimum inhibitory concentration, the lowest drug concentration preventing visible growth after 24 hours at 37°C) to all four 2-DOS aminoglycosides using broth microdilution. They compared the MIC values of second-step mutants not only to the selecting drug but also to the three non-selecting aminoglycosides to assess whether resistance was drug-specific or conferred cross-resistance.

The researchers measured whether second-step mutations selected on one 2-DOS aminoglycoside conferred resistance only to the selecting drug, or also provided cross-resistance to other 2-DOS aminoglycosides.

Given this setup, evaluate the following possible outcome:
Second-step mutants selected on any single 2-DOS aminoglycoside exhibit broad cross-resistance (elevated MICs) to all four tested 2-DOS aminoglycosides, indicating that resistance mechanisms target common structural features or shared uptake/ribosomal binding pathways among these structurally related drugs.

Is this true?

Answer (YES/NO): YES